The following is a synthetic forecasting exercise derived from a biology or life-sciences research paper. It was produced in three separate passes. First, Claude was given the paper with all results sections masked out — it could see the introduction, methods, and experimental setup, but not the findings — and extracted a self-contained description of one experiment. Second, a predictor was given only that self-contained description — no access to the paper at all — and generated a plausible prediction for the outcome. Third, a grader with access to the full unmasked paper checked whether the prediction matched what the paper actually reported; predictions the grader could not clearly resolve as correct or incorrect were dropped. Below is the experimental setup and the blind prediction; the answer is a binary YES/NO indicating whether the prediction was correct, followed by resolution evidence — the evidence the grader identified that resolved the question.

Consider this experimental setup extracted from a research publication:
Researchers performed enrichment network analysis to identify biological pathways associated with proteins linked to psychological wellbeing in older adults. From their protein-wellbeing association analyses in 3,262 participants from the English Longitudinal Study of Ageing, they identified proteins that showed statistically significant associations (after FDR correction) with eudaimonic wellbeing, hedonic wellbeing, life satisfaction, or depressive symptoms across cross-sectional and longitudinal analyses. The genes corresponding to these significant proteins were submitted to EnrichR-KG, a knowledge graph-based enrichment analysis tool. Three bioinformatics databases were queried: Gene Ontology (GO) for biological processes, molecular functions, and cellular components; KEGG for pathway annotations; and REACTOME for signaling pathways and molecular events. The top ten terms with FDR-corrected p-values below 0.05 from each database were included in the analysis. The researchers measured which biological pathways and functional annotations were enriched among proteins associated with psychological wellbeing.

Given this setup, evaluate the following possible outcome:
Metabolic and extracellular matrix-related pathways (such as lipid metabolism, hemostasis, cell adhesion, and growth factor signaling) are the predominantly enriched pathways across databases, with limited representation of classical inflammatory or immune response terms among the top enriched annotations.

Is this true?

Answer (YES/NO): NO